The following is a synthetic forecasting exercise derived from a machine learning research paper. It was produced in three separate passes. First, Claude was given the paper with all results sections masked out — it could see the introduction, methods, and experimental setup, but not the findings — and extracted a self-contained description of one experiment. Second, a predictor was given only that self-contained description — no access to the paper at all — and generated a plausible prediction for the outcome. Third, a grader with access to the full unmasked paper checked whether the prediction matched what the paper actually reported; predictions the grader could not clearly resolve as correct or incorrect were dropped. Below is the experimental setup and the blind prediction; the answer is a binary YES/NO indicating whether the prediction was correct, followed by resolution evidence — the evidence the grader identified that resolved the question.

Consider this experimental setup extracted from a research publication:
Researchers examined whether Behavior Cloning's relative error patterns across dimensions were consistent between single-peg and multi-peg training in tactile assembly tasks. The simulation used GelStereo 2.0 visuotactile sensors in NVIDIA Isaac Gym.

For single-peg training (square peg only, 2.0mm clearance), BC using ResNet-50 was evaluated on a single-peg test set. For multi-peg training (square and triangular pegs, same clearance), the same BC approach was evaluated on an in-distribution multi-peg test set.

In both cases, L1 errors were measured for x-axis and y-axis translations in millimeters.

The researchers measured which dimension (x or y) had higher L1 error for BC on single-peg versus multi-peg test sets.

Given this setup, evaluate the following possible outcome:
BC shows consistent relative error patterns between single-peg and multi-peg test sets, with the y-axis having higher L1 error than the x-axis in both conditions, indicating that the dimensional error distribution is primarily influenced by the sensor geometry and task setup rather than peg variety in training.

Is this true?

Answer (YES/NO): NO